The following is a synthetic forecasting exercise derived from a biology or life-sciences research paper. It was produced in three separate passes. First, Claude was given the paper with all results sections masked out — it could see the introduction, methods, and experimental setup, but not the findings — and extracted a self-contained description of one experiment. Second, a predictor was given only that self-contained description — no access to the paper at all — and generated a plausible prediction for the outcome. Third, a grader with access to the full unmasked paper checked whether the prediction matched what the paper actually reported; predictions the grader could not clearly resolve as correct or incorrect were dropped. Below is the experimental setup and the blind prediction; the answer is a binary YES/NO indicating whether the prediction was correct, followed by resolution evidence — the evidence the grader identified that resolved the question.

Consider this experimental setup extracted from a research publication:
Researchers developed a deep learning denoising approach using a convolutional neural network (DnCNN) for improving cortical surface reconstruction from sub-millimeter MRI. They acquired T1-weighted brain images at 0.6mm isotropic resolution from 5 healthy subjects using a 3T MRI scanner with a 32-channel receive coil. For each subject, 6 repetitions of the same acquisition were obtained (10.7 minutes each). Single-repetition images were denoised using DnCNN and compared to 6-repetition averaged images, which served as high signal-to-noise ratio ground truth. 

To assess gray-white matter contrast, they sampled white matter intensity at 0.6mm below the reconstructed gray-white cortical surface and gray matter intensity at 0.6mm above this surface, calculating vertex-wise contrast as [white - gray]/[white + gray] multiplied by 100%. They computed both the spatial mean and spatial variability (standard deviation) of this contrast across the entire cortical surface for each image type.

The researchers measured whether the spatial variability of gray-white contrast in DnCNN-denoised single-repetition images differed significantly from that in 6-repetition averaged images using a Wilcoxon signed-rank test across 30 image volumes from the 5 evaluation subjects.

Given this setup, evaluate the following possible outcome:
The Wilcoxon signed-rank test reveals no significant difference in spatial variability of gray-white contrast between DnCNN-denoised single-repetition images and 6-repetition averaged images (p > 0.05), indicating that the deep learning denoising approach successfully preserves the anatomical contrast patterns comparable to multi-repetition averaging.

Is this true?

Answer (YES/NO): YES